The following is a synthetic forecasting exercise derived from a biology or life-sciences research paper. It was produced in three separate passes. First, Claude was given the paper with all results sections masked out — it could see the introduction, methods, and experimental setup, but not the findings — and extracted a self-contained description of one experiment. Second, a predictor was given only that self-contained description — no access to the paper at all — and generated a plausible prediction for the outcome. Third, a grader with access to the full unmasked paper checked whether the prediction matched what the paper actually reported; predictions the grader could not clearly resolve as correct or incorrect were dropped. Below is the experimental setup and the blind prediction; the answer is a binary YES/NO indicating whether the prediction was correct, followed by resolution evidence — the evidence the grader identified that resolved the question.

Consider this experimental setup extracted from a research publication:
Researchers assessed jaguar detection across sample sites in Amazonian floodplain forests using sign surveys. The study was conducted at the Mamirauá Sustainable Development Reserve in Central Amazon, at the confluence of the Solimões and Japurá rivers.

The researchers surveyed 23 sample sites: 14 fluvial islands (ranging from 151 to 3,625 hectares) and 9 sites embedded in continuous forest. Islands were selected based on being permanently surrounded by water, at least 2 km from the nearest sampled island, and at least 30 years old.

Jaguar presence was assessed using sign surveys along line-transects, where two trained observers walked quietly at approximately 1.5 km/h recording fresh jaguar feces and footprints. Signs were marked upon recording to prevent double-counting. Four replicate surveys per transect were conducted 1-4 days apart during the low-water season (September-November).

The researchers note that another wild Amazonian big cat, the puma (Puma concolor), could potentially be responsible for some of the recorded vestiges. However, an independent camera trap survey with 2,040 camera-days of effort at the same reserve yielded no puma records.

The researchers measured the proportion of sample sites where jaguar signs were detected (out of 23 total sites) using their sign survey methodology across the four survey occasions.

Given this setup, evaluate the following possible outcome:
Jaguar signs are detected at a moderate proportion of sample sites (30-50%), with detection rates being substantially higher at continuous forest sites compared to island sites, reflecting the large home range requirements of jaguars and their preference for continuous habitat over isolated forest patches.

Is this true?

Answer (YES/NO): NO